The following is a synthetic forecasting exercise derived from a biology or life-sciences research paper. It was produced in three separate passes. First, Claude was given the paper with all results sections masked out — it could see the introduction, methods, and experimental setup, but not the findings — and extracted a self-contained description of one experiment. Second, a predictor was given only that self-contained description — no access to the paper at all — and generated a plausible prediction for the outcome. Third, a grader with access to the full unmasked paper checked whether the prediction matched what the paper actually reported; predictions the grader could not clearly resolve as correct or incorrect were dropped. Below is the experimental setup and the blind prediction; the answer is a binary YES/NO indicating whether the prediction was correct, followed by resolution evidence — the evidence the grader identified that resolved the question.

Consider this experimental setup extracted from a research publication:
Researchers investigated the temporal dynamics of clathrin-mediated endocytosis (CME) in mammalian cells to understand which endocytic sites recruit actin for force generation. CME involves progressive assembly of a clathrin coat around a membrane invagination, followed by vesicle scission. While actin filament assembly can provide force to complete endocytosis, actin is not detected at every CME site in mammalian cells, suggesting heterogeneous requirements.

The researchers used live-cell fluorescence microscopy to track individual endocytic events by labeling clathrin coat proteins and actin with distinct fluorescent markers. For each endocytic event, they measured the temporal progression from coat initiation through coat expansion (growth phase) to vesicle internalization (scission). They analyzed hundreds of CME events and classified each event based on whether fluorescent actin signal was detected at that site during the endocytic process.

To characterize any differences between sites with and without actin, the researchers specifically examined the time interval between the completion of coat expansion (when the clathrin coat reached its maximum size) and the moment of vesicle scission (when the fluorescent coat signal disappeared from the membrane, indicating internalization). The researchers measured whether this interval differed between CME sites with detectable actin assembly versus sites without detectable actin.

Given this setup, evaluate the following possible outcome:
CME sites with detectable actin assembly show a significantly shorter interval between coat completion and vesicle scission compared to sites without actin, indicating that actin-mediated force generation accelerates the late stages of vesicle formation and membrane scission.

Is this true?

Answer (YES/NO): NO